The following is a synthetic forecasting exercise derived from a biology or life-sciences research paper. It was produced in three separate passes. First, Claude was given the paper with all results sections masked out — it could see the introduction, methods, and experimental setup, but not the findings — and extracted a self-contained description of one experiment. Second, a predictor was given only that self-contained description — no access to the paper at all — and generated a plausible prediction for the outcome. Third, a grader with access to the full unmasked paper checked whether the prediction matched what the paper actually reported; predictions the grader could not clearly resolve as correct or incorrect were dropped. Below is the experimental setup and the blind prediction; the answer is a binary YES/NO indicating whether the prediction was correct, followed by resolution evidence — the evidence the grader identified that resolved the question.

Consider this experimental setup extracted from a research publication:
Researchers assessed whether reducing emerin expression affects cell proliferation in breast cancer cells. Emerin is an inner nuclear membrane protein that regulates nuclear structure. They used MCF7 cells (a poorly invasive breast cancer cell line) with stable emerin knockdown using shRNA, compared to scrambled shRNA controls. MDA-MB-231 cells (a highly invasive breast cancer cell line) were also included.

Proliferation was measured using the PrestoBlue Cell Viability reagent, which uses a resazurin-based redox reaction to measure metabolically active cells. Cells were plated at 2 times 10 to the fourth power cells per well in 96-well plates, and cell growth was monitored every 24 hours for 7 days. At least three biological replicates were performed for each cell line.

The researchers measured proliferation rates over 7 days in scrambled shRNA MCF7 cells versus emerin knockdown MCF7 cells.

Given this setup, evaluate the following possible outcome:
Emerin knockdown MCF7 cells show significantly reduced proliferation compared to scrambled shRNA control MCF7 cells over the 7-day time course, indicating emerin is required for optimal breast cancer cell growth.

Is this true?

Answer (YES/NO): NO